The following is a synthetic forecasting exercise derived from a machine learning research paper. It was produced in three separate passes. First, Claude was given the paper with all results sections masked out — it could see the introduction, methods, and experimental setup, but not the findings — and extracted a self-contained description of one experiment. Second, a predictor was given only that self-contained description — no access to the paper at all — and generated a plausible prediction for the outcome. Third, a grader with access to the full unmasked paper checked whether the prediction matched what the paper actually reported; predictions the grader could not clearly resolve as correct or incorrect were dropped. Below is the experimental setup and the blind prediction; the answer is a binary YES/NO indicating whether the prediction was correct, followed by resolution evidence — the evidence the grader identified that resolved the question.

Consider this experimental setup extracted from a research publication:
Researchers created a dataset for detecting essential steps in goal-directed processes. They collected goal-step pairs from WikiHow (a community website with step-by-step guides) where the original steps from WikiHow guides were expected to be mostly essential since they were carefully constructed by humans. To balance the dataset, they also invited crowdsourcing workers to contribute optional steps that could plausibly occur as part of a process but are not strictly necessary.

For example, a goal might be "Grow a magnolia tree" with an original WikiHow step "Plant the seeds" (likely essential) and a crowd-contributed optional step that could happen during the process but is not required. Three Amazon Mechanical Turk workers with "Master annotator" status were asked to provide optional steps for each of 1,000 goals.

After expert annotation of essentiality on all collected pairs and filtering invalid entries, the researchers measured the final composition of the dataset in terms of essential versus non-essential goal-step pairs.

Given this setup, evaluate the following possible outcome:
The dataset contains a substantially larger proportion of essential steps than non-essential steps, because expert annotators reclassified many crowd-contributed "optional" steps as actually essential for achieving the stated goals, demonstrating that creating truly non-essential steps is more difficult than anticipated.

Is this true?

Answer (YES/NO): NO